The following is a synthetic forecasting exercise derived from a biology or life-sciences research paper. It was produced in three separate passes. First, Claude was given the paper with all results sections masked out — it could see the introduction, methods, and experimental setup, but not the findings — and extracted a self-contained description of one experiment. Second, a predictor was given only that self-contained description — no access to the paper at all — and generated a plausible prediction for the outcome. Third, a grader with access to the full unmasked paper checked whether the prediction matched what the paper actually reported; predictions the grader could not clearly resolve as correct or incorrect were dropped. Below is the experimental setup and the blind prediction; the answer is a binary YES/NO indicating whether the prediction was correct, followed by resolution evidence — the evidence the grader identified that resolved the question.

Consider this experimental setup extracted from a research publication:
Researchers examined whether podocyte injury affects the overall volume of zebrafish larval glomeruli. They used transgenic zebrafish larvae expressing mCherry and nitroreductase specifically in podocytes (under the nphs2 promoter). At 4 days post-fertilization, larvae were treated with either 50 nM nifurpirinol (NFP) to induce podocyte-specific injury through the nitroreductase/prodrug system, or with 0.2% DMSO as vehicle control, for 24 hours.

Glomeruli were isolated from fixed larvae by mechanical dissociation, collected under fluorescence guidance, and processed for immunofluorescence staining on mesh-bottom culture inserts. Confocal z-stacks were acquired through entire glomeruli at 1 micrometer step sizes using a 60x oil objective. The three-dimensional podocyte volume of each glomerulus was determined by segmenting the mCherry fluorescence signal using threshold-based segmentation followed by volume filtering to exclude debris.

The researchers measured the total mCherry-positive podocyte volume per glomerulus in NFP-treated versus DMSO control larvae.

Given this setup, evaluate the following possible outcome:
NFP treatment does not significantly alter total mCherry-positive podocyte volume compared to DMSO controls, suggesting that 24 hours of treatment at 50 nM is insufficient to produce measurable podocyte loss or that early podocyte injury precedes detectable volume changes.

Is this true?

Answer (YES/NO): NO